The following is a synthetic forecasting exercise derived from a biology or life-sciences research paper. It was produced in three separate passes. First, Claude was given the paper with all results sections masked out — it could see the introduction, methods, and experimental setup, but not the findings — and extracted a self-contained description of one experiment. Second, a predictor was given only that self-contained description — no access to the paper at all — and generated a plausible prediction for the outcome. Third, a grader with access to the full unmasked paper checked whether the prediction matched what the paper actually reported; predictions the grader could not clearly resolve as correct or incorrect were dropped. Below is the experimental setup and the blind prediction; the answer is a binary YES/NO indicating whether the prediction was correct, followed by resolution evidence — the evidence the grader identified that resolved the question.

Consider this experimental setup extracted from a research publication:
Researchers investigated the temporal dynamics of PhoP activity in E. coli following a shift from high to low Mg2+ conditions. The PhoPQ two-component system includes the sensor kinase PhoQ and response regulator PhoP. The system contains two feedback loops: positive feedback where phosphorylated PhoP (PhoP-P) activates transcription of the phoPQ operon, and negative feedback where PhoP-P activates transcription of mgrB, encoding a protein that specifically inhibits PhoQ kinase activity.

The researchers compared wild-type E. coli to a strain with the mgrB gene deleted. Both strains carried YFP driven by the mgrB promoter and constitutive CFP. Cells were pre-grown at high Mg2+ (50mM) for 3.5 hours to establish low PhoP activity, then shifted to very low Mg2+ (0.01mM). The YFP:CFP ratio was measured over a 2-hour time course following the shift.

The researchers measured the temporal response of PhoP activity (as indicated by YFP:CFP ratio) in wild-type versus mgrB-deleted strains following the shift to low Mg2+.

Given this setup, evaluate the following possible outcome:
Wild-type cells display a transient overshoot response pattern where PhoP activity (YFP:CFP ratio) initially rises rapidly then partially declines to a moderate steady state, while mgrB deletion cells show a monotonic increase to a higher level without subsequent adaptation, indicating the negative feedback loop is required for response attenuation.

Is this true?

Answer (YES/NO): YES